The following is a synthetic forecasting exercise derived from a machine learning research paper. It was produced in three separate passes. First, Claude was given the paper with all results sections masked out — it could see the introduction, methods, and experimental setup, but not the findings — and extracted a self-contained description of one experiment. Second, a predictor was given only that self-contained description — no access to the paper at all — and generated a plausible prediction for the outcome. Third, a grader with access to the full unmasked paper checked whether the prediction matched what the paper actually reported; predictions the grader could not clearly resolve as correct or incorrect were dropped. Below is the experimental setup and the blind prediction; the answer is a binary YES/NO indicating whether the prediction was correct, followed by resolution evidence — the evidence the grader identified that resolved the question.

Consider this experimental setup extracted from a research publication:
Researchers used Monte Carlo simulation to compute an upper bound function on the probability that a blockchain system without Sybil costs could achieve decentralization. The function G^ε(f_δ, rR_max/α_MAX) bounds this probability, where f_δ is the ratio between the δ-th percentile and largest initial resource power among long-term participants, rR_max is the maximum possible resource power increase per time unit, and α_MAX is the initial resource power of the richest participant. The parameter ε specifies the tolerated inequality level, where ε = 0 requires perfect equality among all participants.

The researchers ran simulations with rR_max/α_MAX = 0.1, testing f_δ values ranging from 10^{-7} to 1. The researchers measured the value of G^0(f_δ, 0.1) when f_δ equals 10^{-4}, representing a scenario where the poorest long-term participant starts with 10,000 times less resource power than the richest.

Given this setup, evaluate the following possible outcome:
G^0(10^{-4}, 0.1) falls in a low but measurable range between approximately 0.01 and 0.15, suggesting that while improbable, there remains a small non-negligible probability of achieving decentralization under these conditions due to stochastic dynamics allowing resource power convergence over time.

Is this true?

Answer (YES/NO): NO